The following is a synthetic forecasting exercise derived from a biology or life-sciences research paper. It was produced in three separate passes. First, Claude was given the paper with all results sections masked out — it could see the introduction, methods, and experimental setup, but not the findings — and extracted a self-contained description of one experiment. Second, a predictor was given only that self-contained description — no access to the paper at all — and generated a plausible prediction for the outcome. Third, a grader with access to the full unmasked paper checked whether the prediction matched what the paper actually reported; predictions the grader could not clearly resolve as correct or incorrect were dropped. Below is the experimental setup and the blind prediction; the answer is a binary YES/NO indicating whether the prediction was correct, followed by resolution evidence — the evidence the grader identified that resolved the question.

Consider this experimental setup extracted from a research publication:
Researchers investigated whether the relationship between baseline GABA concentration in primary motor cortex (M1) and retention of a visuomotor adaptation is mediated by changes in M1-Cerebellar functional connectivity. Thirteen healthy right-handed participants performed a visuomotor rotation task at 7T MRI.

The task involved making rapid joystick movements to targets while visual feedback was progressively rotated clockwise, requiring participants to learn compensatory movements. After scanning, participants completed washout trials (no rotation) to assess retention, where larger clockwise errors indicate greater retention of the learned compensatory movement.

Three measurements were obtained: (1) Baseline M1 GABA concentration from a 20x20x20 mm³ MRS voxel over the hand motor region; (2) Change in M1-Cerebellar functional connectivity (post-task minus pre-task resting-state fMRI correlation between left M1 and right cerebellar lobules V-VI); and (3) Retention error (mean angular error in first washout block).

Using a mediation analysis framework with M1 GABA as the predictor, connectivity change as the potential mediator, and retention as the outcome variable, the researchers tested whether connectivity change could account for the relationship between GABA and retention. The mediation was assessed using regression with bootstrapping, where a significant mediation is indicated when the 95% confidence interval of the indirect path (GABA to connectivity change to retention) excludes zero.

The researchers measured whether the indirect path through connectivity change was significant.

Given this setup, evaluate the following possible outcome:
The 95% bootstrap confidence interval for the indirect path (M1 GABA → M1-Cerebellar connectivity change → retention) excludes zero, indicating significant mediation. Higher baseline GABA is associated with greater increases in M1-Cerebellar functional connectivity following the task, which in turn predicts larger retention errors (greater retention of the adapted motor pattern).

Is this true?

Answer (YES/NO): NO